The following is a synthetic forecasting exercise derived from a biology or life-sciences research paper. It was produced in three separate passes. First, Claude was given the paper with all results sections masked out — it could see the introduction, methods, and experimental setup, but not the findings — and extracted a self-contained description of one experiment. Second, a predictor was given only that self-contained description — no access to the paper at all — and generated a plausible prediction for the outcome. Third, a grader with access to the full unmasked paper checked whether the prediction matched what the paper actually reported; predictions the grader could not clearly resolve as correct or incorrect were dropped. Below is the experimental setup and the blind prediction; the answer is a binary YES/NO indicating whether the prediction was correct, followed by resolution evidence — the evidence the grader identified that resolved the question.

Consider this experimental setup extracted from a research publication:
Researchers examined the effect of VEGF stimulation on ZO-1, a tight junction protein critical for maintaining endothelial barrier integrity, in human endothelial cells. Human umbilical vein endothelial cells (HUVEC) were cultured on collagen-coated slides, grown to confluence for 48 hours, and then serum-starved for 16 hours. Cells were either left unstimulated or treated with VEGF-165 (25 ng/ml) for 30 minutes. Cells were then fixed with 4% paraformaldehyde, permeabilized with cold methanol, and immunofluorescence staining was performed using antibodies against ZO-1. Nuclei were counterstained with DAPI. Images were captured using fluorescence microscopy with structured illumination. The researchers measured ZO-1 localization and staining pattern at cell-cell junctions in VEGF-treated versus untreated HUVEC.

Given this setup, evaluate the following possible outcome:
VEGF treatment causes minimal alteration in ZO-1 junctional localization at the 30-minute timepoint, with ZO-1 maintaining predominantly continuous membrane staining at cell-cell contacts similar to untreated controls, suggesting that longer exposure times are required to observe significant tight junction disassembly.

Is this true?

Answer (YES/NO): NO